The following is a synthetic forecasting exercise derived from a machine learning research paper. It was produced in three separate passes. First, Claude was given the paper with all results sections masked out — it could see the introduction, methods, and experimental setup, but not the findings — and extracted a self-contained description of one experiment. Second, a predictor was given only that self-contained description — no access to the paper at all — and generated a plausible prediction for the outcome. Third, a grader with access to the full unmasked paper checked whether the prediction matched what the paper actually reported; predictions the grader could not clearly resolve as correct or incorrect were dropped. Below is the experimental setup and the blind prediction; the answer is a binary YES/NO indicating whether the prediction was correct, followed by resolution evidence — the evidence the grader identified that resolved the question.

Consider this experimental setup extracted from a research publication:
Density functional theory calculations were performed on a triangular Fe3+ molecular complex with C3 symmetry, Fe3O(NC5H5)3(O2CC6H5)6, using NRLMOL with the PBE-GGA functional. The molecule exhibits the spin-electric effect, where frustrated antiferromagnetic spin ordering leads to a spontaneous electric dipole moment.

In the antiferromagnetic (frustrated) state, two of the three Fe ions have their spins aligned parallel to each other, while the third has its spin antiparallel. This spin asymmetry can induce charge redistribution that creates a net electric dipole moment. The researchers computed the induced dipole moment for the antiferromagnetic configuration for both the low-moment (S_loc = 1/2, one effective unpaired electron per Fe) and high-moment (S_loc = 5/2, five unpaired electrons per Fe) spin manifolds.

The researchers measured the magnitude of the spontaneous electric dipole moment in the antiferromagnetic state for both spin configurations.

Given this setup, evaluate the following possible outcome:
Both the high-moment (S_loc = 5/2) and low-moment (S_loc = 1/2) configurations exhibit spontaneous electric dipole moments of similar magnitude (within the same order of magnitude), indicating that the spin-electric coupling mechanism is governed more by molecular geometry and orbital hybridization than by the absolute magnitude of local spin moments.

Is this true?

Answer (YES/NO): YES